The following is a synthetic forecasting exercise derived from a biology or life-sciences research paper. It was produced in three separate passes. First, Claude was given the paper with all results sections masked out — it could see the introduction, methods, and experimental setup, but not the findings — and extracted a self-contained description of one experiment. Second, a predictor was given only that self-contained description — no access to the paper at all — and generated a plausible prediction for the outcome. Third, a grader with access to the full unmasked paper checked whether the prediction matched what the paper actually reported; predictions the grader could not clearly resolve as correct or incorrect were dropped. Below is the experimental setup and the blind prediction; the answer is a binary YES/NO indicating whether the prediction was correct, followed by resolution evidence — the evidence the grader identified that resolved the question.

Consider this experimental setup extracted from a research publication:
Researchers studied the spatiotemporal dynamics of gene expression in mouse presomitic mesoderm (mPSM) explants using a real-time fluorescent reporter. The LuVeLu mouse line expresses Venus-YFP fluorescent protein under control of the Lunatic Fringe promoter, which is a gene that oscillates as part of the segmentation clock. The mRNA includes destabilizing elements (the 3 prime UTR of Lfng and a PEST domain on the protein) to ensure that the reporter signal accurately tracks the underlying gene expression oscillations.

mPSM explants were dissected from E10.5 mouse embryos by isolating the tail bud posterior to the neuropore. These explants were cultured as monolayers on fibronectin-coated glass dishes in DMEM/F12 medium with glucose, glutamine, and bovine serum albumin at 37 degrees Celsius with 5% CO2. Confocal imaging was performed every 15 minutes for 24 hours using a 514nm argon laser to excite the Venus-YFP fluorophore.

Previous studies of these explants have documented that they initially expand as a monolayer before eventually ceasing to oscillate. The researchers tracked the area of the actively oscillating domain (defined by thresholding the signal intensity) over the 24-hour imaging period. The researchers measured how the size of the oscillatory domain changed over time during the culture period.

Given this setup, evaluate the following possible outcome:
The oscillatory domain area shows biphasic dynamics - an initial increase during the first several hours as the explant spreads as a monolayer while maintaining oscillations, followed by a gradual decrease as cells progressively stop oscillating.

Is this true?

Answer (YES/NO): NO